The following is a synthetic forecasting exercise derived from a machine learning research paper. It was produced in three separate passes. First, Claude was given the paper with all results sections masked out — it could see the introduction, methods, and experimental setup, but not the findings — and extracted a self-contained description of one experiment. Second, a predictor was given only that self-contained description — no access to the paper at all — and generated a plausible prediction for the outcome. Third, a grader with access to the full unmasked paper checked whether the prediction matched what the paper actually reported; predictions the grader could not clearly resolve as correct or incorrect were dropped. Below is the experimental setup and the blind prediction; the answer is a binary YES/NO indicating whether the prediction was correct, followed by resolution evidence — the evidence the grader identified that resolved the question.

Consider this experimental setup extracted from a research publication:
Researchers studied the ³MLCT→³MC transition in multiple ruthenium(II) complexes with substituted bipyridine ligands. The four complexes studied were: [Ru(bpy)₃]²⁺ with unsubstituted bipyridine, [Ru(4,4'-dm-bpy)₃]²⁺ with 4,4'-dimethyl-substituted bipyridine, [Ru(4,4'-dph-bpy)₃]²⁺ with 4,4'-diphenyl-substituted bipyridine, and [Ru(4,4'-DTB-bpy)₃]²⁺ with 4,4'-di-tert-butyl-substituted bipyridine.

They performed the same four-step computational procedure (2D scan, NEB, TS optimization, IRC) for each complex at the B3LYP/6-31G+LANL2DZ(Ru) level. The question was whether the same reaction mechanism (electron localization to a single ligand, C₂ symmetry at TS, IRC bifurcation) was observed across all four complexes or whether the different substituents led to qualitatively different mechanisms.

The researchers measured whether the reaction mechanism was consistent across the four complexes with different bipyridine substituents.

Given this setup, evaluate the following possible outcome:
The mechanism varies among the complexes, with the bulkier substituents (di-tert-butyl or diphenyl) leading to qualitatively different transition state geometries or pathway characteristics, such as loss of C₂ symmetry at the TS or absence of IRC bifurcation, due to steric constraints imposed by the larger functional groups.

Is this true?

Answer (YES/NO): NO